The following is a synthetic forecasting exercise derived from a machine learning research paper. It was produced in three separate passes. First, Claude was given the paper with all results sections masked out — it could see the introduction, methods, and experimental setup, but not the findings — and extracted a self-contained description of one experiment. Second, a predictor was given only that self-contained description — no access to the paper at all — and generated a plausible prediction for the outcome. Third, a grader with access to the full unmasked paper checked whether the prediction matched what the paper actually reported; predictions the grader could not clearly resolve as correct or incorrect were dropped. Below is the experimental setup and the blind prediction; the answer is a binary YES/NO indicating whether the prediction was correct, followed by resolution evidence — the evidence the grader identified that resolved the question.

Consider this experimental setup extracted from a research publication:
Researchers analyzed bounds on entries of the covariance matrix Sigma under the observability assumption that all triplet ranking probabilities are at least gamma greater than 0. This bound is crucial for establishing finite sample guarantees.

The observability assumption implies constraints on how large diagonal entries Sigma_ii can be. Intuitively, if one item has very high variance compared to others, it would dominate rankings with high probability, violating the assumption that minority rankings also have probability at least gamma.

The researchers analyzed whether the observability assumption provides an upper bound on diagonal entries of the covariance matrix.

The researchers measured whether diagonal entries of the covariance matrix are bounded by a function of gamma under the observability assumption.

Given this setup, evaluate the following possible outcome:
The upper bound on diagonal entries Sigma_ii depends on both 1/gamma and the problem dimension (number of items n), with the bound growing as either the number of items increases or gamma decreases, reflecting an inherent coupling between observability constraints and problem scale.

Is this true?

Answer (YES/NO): NO